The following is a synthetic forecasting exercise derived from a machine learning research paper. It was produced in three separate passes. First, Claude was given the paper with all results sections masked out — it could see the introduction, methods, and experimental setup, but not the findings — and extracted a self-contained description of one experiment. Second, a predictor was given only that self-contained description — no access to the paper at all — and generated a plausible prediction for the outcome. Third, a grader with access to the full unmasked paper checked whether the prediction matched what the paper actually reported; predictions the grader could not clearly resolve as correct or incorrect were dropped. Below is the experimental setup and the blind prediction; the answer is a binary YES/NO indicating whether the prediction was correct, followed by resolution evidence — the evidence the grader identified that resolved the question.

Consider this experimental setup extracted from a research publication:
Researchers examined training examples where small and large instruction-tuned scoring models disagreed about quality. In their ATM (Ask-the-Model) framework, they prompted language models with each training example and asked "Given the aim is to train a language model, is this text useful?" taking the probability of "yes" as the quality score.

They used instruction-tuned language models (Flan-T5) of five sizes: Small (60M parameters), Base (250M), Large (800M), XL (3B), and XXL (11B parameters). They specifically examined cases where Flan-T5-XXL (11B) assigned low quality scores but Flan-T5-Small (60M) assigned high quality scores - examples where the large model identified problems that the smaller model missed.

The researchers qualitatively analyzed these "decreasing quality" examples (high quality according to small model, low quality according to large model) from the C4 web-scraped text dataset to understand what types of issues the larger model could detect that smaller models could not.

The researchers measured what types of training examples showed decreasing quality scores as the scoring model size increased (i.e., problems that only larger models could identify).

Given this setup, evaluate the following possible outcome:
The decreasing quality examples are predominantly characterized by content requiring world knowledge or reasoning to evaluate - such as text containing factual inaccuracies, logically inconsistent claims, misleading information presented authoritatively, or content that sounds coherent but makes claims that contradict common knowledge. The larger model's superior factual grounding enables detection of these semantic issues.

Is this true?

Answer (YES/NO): NO